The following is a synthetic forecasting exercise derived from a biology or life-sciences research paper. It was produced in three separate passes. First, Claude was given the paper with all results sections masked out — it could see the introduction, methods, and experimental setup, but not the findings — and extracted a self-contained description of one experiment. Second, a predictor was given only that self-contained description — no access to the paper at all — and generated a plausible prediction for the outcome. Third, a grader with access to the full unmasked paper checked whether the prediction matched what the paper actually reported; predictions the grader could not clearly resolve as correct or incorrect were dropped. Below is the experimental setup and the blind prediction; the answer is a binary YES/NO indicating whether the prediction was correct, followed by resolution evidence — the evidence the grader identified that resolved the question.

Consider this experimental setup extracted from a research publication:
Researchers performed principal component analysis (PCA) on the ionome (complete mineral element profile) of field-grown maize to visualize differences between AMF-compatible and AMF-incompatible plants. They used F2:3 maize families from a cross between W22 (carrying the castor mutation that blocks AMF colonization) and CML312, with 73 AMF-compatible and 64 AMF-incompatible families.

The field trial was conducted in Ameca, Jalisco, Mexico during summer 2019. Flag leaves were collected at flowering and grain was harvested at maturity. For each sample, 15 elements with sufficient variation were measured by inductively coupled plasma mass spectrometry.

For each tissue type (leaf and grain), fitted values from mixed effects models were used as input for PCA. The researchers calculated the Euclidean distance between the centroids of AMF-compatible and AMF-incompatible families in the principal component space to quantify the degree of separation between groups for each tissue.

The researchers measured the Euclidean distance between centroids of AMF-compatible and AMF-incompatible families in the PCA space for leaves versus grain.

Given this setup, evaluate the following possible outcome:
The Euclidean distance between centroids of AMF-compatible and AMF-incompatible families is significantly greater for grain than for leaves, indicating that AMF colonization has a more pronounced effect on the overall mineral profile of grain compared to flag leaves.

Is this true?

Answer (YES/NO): NO